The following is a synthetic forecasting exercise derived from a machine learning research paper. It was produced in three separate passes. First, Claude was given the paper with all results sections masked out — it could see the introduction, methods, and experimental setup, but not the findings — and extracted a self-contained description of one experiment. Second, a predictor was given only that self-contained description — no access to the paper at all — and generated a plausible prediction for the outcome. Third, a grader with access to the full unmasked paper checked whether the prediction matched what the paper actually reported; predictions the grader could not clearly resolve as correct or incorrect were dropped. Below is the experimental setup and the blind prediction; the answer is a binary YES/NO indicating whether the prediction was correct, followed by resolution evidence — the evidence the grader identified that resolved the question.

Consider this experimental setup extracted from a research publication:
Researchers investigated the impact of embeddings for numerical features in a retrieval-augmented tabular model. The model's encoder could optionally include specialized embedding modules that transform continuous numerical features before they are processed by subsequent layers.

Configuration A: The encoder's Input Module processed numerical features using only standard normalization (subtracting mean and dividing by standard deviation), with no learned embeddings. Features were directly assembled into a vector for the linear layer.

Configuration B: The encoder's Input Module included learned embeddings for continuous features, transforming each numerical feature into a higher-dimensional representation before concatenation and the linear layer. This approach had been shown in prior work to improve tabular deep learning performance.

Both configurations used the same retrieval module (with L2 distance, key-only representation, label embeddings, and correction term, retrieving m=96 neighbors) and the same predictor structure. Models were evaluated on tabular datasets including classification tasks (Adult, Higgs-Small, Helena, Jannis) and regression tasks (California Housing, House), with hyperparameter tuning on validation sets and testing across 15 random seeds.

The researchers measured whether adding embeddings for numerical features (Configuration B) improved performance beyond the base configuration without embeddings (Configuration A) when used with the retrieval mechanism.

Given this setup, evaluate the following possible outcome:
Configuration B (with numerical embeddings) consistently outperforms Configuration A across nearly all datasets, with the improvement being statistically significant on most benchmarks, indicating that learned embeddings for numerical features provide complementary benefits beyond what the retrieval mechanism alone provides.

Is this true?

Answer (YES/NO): NO